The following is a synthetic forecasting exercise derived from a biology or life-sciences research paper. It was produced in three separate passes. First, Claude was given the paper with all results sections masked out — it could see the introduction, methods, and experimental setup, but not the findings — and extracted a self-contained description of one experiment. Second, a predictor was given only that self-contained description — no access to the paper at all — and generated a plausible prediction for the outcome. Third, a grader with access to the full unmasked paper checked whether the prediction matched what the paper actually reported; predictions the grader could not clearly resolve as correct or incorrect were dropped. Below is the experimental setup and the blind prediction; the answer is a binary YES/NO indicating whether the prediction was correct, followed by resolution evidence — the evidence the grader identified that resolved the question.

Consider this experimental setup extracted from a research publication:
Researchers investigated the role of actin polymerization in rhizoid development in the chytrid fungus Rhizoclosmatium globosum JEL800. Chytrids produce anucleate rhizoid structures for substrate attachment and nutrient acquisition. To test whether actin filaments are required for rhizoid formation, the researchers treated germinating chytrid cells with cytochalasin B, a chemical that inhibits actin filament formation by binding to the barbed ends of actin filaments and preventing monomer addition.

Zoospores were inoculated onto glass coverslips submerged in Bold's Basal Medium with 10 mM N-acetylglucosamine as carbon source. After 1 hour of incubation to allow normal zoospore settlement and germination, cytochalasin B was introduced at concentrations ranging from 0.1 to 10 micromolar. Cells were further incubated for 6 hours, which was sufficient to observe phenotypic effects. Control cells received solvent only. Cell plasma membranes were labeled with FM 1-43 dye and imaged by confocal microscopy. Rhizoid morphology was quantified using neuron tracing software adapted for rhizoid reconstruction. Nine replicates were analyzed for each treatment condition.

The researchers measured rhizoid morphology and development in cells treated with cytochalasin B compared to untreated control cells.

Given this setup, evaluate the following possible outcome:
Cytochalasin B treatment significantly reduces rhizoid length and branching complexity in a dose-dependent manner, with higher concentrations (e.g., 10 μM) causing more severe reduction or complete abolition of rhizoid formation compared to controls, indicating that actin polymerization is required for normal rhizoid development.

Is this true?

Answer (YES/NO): NO